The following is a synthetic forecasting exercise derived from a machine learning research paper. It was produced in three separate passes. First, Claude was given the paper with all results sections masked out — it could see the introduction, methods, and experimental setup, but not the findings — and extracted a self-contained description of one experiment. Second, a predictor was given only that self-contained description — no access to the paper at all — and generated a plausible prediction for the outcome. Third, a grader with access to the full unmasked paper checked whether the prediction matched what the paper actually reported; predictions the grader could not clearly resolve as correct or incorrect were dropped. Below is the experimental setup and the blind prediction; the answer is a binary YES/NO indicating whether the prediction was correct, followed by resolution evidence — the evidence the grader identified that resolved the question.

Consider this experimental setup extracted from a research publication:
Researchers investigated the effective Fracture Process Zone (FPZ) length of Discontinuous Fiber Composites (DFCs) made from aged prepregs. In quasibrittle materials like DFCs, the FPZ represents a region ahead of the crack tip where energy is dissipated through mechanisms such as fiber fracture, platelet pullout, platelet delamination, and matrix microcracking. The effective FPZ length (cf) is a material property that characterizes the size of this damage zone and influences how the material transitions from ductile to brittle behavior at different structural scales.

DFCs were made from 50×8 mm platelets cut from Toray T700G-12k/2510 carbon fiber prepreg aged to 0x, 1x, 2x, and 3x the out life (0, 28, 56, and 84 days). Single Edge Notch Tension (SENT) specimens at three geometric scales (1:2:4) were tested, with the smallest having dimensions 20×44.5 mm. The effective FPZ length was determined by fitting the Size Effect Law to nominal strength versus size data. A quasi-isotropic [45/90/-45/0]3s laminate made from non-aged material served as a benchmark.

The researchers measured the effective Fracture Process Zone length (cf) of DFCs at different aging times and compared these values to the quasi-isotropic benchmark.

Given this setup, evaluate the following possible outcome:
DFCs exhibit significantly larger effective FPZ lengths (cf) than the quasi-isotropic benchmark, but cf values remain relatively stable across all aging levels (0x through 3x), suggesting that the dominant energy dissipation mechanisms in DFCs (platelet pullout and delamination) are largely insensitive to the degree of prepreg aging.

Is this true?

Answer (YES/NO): NO